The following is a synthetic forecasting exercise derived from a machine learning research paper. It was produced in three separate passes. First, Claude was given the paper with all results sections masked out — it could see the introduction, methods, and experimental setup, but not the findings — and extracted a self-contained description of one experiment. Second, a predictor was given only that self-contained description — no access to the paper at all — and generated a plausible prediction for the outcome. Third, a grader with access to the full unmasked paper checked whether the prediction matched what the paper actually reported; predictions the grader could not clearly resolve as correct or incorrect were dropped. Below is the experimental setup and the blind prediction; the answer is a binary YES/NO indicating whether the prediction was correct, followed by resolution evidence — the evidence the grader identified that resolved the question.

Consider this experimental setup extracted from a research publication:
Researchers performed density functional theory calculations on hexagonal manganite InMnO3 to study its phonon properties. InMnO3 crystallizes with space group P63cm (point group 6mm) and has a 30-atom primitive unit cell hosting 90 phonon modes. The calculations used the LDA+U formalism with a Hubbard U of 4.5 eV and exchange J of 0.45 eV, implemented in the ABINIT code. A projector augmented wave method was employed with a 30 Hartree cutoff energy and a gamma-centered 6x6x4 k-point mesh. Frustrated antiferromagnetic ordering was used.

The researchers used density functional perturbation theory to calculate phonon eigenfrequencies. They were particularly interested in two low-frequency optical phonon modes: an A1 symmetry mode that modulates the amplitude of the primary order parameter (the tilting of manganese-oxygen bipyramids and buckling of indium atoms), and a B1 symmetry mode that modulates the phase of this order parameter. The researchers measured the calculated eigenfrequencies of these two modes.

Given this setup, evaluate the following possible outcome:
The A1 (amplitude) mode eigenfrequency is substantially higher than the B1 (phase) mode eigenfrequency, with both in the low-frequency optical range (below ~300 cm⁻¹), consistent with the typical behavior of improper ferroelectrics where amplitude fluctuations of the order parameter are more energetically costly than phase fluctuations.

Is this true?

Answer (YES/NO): YES